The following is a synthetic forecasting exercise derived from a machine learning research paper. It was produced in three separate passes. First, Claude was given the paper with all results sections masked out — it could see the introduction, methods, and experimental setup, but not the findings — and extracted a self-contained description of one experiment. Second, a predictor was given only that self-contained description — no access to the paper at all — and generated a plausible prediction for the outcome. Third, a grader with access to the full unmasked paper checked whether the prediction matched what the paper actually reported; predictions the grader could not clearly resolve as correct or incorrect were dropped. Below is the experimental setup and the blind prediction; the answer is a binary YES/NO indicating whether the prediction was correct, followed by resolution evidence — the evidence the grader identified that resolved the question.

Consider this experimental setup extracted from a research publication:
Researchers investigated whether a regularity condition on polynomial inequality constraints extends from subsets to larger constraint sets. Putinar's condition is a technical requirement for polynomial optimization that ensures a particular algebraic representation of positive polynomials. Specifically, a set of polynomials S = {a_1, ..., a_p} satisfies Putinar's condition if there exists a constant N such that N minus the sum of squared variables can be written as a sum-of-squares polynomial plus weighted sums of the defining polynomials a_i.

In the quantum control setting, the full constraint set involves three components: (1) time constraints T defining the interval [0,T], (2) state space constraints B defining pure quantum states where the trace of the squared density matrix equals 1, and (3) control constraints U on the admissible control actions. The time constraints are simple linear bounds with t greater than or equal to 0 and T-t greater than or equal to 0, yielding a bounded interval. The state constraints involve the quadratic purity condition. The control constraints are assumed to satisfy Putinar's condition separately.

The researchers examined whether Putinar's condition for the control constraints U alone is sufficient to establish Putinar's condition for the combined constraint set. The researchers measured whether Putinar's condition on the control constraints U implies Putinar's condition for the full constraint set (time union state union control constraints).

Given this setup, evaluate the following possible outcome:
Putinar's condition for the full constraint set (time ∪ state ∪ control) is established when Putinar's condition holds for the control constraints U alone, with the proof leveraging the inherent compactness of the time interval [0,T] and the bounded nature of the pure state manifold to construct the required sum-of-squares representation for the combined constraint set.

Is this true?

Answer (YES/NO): YES